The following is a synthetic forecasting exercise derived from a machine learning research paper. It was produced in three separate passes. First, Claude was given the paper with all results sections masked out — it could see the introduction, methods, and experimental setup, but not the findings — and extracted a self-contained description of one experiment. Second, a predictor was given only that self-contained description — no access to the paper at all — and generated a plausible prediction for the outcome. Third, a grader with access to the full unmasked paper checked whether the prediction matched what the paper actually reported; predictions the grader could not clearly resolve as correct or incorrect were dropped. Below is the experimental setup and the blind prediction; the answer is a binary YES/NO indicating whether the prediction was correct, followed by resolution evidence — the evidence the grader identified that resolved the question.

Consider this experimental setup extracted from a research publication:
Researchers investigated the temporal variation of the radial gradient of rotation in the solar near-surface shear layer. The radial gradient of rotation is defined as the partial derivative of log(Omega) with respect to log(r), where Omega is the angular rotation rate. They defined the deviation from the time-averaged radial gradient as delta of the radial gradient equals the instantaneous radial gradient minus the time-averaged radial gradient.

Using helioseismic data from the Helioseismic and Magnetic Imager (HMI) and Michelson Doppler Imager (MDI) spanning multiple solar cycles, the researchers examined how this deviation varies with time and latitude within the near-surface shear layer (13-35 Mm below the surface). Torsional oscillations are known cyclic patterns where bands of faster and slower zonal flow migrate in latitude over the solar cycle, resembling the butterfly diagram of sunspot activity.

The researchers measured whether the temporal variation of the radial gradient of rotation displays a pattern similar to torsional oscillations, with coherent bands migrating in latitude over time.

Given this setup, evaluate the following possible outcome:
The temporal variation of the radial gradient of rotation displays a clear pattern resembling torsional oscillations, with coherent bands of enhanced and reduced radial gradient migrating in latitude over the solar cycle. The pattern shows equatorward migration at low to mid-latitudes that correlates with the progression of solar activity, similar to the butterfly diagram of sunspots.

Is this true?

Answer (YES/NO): YES